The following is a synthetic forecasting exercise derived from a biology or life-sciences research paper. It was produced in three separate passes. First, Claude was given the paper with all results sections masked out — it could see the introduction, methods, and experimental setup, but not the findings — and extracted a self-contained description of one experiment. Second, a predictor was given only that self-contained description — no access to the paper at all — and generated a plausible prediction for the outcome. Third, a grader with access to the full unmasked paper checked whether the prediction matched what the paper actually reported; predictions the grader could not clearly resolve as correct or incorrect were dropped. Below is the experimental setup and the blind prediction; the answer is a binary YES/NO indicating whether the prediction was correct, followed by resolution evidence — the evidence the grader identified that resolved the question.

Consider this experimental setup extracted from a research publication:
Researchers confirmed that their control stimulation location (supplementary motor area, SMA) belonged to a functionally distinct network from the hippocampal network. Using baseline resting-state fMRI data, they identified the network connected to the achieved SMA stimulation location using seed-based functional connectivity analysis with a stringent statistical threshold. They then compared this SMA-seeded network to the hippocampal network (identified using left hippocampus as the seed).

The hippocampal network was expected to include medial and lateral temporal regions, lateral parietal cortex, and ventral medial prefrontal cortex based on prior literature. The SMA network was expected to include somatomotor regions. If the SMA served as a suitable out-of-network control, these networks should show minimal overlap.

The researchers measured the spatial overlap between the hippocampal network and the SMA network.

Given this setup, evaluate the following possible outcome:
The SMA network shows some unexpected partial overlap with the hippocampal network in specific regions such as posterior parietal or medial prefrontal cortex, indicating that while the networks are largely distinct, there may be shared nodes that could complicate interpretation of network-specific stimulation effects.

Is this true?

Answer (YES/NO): NO